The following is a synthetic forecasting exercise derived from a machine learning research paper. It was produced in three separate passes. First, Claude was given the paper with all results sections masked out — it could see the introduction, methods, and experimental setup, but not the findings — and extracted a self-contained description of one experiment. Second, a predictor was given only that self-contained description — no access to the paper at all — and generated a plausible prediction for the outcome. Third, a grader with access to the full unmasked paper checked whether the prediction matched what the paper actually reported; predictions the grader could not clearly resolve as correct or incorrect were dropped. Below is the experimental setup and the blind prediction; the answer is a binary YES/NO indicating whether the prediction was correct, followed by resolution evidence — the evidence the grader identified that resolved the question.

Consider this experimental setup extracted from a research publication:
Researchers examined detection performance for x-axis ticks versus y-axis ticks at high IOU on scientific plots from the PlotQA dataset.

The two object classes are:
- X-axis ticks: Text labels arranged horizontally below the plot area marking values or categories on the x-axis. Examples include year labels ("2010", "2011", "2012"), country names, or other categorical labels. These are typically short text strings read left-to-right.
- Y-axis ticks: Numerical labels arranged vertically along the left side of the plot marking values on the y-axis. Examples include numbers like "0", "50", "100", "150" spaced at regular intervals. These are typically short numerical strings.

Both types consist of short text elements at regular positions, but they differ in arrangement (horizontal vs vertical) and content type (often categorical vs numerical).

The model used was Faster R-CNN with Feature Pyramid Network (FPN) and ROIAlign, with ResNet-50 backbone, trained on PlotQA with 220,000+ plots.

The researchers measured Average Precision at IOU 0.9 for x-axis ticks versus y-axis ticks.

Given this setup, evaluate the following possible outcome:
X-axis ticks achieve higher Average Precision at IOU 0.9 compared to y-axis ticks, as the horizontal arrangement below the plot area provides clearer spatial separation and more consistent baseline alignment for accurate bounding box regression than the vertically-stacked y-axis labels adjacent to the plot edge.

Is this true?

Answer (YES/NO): NO